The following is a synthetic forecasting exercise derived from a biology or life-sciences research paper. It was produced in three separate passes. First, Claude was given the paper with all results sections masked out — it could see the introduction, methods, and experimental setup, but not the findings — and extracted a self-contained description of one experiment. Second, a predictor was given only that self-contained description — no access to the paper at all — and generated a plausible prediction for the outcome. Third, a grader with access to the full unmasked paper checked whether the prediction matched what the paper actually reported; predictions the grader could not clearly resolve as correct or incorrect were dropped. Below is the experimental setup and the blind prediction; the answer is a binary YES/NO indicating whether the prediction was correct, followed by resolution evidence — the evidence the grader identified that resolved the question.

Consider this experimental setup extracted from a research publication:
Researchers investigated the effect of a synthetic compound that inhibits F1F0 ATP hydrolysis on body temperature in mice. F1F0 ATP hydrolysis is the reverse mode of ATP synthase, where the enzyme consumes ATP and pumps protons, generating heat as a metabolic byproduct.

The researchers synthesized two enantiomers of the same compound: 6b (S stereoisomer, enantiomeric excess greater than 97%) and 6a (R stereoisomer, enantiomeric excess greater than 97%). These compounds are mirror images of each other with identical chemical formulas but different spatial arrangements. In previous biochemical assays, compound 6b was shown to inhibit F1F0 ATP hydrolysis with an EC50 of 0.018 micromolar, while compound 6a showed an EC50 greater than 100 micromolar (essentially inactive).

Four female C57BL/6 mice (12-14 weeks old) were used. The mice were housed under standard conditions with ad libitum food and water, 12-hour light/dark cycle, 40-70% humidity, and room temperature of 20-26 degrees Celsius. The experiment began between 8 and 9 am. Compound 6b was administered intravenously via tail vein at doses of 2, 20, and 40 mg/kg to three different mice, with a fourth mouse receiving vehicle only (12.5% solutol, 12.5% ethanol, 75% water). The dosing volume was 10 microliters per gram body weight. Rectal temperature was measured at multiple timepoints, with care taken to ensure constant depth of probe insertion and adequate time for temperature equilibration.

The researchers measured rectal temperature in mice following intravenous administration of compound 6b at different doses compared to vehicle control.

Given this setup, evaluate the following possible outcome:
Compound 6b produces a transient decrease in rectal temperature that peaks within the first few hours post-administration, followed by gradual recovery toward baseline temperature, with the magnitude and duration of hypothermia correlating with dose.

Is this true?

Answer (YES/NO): NO